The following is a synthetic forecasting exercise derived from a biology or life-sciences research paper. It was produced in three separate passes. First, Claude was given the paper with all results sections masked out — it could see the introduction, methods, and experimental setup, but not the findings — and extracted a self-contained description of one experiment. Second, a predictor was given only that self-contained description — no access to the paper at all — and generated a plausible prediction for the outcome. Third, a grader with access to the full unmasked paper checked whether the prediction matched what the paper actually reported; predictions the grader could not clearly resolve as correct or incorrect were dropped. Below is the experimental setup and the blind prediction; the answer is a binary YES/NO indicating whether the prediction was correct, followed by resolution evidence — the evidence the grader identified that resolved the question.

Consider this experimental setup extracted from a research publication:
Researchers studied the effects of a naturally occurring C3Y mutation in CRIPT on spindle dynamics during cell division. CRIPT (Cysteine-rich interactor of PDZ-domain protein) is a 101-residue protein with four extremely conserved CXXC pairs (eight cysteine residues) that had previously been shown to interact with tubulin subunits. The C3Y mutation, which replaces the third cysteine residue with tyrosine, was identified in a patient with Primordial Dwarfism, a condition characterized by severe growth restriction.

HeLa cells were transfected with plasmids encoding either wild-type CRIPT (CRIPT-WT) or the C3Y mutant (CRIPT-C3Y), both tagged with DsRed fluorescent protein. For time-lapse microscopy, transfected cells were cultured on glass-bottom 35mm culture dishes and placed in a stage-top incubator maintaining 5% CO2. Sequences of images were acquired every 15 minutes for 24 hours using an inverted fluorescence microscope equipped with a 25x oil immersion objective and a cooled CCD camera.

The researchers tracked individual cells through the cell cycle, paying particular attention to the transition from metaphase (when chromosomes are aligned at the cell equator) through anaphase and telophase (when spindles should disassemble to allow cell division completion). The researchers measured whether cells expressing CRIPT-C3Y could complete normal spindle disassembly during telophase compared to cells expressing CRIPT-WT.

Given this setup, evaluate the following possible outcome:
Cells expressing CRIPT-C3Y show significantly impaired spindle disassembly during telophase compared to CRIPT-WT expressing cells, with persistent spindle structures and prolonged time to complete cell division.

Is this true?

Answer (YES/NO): YES